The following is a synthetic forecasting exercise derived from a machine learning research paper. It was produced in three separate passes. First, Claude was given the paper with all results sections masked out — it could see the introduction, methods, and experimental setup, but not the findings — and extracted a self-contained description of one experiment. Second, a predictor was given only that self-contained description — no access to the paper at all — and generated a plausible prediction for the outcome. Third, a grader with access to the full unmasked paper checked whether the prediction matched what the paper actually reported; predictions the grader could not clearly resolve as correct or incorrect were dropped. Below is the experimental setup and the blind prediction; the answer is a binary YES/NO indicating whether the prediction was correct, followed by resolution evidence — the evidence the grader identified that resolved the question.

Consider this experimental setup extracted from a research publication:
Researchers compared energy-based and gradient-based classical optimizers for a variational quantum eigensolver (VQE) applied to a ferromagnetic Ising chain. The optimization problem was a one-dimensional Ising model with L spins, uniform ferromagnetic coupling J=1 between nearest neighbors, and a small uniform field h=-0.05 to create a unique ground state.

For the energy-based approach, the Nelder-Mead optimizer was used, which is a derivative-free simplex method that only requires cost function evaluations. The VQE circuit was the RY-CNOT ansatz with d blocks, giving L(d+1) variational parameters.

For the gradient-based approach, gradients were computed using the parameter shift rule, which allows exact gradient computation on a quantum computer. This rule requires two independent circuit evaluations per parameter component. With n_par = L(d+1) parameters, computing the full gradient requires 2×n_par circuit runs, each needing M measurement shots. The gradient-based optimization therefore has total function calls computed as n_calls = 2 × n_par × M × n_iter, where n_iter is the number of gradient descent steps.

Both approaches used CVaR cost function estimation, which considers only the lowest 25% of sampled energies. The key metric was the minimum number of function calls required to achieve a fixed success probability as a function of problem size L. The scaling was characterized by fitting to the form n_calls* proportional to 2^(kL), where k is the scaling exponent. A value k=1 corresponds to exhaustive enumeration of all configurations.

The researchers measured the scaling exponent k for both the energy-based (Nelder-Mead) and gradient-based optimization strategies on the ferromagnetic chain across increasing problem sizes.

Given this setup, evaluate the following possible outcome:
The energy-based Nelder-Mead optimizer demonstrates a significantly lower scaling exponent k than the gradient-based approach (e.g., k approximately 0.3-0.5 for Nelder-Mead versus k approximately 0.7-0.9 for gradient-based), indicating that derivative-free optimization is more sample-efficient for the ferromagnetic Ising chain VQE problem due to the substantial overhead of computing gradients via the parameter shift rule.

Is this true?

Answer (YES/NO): NO